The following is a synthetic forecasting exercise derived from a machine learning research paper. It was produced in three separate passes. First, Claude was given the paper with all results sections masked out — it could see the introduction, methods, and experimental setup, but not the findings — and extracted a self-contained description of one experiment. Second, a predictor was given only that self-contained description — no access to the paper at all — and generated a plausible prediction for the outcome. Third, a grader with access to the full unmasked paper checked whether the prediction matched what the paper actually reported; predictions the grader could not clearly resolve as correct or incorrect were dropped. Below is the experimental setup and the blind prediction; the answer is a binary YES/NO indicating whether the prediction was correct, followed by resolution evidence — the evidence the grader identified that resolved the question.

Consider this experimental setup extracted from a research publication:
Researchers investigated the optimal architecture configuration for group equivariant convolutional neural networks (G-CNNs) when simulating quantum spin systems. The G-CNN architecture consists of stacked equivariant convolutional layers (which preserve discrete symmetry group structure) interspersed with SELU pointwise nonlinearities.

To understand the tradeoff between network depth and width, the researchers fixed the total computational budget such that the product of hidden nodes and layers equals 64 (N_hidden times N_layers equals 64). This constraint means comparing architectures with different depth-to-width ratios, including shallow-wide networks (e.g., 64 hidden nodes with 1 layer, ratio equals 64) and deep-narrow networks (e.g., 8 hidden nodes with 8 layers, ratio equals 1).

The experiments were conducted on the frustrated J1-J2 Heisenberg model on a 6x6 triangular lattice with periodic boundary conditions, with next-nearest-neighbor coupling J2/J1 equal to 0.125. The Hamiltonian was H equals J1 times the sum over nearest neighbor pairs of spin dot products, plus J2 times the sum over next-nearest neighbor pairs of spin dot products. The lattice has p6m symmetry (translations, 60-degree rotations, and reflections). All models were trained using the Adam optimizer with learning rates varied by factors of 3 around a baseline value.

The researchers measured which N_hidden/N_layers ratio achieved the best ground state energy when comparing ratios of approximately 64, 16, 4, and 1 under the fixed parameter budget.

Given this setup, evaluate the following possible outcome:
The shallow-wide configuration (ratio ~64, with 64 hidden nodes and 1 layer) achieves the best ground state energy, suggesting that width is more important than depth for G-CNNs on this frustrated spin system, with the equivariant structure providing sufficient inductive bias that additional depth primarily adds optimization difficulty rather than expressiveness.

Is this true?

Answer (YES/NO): NO